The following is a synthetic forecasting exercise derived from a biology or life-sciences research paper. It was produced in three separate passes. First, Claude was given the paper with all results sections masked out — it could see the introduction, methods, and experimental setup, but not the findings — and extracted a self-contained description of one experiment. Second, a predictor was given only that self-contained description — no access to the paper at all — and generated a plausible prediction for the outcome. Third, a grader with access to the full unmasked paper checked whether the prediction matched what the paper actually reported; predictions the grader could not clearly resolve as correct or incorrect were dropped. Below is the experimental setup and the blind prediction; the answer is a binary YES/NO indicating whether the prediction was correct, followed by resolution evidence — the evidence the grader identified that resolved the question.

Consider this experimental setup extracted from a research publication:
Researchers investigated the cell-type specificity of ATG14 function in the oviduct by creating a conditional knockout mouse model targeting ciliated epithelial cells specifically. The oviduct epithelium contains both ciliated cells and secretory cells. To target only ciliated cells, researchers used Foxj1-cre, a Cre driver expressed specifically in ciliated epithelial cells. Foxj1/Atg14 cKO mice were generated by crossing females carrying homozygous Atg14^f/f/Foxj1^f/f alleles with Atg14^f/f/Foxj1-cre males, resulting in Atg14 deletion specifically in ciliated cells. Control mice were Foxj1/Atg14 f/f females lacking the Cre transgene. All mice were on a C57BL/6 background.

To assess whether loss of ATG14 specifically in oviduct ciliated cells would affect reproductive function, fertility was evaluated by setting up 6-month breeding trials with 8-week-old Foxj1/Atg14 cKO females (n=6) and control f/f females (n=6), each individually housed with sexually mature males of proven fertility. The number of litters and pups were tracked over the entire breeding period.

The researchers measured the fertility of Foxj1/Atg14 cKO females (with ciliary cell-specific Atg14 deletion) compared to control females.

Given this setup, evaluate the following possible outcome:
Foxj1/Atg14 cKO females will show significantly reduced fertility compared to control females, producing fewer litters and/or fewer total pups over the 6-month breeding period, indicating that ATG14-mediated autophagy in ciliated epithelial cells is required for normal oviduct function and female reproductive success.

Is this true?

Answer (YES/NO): NO